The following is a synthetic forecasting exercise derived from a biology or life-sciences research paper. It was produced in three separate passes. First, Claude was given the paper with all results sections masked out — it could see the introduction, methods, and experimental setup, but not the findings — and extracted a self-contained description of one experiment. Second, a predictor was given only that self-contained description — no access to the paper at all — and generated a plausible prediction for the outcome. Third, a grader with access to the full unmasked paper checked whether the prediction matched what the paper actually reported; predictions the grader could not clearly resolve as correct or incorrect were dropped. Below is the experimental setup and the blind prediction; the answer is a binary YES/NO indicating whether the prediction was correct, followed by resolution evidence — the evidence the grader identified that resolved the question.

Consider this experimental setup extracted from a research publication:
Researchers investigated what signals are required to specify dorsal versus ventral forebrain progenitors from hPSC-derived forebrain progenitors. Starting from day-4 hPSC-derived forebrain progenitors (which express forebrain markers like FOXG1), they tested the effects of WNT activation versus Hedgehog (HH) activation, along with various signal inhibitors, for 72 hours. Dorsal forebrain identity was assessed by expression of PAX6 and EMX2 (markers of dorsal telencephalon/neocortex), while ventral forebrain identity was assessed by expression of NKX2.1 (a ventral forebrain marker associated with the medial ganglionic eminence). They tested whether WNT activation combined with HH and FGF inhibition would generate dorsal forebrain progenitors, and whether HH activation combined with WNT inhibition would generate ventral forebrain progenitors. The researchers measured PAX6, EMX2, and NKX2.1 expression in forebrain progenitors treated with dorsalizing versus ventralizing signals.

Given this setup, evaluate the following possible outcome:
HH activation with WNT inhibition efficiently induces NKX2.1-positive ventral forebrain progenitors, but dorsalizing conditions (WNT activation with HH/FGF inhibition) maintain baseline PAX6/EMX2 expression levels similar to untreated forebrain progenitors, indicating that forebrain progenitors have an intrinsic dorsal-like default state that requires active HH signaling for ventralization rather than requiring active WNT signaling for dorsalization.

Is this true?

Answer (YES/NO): NO